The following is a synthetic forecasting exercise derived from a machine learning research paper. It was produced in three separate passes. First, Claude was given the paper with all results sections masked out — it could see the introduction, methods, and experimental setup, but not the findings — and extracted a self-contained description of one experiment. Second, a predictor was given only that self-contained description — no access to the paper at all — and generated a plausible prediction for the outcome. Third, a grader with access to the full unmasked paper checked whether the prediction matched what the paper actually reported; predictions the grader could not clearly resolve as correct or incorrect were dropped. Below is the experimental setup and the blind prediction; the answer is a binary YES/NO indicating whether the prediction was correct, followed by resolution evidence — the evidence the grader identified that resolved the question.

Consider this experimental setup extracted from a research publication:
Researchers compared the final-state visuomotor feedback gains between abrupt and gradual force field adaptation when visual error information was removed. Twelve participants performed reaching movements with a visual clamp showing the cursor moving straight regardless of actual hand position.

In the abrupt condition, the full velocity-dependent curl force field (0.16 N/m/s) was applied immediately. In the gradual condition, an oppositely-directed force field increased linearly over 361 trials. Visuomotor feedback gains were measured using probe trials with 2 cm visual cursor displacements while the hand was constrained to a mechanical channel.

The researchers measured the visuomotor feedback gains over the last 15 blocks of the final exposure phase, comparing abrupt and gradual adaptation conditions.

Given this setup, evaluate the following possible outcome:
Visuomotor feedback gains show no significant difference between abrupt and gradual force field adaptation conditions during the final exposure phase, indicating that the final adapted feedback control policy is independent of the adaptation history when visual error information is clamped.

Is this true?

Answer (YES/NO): YES